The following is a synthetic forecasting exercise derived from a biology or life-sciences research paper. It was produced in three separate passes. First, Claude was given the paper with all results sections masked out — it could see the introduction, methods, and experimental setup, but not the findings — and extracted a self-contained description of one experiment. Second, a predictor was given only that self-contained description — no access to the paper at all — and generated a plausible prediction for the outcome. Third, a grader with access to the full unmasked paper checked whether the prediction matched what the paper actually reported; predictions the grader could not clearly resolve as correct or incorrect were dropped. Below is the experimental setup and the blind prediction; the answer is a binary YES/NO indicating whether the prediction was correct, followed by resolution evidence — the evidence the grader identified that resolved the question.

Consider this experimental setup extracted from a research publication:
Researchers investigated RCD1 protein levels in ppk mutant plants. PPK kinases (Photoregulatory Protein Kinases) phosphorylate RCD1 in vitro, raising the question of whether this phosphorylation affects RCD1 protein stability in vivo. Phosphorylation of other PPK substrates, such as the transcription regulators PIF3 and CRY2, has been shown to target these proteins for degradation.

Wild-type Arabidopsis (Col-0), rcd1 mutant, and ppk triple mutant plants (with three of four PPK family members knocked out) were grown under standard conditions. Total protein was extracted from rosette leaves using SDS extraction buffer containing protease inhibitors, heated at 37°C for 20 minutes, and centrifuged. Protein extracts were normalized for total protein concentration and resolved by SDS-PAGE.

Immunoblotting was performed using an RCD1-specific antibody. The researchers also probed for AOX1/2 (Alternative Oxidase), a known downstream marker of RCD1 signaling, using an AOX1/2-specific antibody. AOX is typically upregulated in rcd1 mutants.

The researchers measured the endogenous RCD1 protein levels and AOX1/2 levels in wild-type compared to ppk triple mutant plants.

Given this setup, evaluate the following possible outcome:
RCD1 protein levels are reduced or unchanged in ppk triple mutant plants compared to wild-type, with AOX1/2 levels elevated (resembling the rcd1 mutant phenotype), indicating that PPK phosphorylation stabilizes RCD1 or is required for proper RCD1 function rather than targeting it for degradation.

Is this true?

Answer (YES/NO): NO